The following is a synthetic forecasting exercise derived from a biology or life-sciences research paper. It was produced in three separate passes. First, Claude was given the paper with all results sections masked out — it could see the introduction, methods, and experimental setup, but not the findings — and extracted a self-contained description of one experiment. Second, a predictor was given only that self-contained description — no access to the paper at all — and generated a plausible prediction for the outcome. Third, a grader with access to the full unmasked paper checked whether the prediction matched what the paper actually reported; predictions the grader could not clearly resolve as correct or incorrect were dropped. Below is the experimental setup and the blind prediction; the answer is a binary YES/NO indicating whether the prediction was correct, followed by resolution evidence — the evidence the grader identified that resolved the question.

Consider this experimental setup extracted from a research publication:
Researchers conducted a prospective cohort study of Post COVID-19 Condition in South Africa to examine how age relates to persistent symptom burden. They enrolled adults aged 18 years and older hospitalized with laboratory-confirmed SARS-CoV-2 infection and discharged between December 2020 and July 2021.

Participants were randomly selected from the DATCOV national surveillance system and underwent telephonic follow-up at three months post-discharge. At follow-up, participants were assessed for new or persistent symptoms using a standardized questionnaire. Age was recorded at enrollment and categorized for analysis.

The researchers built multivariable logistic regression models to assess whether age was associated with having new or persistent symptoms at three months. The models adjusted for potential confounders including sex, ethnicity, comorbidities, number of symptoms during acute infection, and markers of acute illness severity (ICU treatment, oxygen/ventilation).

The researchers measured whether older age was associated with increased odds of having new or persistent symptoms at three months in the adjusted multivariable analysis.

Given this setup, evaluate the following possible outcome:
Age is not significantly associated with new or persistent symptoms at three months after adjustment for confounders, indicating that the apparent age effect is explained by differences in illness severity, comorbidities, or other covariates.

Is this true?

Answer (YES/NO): NO